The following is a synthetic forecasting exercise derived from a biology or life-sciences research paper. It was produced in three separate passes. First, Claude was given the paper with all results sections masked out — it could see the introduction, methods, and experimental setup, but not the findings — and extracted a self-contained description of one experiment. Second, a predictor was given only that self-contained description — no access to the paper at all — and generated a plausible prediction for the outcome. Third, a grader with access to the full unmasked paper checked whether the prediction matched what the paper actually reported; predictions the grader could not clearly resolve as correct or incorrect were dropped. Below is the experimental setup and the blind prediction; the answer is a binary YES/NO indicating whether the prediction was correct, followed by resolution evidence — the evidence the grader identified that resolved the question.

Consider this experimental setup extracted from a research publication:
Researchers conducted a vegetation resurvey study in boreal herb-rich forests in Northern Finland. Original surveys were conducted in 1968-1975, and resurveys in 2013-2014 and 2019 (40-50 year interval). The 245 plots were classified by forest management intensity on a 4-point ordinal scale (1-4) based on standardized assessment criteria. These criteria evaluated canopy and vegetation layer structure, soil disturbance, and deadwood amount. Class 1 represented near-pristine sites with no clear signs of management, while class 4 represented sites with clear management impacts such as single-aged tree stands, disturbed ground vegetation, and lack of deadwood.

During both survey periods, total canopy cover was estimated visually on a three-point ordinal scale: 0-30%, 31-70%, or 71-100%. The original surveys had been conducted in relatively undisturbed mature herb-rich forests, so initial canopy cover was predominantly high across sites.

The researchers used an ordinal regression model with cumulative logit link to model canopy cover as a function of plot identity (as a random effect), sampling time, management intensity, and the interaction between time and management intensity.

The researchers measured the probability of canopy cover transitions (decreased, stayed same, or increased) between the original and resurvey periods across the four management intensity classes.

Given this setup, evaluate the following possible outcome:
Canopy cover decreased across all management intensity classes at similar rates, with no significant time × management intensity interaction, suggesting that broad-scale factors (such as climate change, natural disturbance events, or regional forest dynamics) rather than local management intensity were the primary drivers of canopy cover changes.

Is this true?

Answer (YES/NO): NO